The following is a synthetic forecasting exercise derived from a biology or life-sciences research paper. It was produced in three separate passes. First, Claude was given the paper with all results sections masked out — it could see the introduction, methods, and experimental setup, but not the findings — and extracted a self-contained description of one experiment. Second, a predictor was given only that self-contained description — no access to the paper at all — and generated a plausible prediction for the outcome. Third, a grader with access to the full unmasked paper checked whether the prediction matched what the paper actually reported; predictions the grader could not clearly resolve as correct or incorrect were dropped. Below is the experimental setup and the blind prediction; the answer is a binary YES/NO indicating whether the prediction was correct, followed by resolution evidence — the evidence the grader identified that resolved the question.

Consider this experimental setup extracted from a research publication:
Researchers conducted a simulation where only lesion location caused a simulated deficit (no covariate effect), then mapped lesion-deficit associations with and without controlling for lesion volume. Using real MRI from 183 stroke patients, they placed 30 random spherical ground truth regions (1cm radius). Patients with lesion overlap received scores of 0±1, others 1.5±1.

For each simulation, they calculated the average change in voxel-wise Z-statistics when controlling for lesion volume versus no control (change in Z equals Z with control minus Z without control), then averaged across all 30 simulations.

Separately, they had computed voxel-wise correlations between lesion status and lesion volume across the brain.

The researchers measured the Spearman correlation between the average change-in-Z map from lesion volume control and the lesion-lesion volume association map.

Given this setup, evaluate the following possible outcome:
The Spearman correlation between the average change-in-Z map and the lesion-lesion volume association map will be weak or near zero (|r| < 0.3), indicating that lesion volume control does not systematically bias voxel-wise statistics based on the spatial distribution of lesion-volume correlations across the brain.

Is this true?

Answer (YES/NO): NO